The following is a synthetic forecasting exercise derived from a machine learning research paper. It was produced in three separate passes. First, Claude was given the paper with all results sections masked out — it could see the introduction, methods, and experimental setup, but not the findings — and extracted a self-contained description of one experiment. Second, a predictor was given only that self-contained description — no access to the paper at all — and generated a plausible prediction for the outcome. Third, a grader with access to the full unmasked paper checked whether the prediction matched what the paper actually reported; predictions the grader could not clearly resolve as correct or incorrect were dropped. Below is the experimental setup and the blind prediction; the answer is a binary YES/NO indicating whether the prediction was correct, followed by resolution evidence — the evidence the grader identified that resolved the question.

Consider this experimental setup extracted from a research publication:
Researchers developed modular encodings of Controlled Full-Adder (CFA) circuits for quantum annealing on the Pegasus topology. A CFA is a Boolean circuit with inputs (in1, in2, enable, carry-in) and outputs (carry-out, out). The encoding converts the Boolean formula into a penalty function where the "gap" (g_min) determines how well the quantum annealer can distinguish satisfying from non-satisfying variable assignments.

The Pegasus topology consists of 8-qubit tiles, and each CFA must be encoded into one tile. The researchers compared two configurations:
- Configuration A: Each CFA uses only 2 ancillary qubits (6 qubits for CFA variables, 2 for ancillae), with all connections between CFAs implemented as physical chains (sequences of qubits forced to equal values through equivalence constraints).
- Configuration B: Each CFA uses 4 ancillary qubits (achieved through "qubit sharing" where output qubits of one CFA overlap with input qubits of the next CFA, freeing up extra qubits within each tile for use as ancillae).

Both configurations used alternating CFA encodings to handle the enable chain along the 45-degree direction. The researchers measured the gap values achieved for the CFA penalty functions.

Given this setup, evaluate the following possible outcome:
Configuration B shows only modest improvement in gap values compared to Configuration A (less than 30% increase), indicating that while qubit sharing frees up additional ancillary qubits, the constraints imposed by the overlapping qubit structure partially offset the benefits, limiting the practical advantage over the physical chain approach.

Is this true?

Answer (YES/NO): NO